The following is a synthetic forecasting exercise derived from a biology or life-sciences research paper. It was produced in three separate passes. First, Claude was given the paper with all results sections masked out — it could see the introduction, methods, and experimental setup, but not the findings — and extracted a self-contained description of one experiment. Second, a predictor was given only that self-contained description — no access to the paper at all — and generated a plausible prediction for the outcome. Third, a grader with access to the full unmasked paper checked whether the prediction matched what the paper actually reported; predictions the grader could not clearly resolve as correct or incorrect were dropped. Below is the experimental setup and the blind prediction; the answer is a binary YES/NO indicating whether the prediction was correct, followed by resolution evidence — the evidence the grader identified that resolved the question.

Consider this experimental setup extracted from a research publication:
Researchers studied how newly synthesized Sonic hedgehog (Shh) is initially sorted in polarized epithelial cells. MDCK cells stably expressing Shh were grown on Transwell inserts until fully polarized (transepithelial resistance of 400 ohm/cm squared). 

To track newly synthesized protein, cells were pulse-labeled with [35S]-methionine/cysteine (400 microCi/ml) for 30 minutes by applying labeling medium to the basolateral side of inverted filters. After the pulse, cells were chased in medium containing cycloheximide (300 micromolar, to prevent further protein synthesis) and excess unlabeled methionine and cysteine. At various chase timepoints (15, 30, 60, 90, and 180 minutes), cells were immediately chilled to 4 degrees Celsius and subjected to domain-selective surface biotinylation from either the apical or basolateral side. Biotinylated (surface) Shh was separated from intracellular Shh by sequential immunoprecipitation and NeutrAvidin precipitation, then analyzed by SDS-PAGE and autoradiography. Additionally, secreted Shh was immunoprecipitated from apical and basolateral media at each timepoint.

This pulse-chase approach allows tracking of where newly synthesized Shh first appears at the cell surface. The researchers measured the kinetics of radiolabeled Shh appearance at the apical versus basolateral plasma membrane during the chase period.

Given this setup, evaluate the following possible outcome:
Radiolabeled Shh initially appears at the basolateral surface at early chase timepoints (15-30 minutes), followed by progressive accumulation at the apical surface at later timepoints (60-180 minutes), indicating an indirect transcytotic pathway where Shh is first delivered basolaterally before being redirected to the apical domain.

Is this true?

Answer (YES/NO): YES